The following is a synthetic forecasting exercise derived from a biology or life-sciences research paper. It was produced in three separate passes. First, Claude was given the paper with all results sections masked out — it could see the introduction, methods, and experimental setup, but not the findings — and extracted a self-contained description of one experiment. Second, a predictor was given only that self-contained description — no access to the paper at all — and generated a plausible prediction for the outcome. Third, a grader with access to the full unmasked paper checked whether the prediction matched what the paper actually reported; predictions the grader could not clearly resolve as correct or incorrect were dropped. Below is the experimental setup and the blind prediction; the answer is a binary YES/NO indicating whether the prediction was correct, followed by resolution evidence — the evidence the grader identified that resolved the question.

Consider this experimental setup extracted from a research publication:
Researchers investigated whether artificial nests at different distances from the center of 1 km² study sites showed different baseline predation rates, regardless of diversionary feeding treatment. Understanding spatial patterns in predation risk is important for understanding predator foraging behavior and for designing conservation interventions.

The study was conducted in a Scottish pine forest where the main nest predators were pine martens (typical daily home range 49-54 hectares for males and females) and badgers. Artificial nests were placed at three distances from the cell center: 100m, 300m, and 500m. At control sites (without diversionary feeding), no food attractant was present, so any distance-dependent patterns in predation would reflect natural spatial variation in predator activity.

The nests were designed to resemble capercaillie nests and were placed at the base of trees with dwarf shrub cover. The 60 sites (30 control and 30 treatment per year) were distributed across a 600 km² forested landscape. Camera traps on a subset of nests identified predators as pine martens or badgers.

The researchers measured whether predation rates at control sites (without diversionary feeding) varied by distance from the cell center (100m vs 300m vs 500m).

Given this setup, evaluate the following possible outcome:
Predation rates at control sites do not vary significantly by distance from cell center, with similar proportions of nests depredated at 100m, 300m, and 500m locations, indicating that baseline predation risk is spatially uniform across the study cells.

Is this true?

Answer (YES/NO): YES